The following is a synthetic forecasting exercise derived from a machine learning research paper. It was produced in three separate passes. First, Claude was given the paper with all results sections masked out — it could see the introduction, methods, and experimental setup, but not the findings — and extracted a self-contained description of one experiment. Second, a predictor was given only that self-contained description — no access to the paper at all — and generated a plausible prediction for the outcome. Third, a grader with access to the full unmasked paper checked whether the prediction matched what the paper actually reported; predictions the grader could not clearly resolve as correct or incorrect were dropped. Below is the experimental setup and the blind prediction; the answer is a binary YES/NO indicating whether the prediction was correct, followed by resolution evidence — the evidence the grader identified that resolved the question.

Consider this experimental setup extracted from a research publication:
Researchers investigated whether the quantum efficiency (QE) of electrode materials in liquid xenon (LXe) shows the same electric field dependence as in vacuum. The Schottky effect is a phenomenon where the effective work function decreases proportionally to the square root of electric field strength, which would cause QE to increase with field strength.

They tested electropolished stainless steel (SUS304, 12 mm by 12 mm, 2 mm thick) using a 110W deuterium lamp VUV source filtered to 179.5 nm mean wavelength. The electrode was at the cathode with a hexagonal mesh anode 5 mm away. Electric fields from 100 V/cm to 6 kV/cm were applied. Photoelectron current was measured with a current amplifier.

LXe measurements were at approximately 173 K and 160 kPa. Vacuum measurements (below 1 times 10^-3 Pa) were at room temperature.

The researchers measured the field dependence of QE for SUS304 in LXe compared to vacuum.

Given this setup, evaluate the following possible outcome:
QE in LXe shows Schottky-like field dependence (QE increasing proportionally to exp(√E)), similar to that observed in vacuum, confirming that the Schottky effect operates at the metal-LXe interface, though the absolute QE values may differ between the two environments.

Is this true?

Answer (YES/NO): NO